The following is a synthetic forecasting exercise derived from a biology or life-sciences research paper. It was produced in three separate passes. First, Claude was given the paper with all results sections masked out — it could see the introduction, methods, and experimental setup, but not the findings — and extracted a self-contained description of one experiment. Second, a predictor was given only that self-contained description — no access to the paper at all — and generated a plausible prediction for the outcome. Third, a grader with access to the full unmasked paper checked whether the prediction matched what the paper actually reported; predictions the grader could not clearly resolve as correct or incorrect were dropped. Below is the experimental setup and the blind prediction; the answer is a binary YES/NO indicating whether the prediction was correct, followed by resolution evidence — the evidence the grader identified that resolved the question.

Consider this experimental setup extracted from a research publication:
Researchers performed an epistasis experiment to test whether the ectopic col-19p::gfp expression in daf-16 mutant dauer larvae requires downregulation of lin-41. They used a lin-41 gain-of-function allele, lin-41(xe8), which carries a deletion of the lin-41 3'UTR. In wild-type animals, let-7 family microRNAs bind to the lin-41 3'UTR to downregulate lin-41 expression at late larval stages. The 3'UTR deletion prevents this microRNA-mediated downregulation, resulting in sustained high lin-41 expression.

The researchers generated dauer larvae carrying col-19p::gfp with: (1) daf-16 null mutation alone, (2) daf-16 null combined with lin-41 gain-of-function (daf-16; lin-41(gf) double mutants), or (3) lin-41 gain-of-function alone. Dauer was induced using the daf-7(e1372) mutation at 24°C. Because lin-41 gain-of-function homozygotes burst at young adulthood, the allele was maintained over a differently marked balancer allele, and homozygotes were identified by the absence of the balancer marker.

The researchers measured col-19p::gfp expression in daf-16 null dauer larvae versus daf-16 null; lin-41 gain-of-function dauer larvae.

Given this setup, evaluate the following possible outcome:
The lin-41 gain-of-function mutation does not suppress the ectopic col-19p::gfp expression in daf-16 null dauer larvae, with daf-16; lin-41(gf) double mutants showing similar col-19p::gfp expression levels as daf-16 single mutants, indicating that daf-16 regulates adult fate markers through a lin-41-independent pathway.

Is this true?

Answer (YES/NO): NO